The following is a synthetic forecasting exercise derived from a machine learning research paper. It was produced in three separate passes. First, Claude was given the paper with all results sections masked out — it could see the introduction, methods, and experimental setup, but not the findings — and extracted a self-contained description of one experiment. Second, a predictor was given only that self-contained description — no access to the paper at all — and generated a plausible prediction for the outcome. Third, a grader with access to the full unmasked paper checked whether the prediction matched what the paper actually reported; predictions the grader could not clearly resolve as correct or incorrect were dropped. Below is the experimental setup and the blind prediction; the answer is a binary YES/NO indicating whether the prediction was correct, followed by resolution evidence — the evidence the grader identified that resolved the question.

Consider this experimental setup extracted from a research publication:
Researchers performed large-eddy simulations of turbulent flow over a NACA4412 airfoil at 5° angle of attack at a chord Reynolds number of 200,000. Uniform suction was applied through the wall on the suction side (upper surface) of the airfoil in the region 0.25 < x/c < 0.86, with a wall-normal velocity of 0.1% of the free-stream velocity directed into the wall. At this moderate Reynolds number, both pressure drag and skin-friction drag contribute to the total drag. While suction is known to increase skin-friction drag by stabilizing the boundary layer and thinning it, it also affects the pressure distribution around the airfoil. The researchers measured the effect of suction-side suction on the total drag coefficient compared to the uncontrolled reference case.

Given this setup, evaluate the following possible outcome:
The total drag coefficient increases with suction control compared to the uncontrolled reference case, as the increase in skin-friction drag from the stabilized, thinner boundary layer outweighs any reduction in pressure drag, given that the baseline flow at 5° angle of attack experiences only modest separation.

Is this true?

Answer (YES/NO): NO